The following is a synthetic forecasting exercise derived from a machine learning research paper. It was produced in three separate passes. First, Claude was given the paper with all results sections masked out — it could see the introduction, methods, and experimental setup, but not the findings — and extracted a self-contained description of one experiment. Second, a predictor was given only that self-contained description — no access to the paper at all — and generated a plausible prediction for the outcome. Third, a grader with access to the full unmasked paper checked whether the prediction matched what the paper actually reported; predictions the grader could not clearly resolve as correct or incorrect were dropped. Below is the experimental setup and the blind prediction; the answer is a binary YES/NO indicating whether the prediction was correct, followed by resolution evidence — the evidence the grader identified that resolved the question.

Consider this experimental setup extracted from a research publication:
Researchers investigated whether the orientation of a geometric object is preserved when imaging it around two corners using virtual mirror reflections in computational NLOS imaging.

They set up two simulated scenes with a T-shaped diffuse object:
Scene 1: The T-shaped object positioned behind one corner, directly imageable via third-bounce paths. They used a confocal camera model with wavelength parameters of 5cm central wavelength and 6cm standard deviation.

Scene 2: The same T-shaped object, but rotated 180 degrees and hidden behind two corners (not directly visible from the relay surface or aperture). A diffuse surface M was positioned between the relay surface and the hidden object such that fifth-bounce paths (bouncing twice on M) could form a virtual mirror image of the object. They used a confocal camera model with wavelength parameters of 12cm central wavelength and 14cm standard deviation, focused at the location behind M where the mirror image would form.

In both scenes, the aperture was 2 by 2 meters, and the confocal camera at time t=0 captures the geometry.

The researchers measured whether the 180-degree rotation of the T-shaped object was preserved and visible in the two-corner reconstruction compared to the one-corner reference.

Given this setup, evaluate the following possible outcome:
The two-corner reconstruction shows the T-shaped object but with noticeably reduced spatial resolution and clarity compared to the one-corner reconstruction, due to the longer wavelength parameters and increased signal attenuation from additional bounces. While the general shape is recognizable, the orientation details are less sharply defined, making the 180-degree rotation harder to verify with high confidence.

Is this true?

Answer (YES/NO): NO